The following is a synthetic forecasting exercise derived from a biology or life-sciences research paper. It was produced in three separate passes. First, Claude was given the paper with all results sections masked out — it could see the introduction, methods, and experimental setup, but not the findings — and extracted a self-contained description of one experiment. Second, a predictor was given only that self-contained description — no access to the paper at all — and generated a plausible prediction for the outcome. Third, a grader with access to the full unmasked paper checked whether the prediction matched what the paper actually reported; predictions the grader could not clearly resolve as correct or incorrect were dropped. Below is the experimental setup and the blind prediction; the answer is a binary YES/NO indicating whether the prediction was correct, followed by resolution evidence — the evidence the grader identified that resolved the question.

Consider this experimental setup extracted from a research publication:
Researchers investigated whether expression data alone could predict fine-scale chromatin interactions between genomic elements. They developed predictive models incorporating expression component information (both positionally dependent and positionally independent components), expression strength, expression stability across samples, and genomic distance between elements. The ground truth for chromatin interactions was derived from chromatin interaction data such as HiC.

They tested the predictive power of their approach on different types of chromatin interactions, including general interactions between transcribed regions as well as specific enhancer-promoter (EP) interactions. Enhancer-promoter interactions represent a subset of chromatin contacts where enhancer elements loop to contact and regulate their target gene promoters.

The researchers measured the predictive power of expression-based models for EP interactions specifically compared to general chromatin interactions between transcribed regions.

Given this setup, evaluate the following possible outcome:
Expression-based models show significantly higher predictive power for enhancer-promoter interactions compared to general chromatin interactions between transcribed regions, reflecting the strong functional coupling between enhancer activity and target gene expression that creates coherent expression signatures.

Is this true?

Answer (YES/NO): YES